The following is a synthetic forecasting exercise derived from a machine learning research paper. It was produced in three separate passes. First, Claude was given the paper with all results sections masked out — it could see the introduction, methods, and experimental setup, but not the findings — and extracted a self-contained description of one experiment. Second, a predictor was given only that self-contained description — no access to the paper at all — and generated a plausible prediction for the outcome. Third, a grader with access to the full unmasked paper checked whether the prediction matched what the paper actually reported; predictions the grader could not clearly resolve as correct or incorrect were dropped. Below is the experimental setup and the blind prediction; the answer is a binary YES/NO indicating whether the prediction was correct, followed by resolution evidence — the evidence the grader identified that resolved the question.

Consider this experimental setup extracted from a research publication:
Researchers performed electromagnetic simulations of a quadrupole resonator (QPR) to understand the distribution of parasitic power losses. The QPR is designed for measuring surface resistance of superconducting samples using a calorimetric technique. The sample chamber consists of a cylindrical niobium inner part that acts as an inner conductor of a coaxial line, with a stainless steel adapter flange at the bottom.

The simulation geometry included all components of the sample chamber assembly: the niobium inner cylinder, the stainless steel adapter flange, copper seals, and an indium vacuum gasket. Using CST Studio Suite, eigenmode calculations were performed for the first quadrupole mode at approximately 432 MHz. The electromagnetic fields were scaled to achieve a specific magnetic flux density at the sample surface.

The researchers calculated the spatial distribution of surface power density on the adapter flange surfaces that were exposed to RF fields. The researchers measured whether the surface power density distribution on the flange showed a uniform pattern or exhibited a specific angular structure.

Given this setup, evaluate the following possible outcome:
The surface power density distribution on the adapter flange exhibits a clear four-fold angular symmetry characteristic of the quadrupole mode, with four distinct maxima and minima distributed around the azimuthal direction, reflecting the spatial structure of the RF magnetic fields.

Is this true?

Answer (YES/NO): YES